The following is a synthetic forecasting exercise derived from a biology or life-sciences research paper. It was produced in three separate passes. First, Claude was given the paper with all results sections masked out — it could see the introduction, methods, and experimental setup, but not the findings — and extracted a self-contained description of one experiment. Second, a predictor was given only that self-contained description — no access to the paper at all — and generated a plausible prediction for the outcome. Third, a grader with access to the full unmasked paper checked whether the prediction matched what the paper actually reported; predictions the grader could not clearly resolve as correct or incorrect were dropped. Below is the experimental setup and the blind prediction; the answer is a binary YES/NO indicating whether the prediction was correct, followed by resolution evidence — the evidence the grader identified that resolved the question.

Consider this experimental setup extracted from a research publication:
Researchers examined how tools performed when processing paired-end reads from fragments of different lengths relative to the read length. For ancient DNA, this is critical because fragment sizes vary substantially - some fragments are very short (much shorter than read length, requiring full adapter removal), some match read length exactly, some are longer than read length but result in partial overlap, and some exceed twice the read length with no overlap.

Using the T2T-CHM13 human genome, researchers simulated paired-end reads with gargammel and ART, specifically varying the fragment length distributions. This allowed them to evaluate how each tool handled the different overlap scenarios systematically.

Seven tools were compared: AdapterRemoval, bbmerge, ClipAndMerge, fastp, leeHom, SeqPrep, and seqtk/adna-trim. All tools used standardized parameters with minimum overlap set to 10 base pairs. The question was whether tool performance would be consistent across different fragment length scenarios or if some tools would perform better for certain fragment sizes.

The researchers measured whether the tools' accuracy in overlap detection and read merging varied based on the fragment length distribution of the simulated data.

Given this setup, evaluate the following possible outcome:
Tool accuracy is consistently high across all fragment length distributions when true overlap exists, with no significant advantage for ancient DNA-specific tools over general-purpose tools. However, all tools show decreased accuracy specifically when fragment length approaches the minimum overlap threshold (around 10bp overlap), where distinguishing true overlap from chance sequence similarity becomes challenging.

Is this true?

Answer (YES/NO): NO